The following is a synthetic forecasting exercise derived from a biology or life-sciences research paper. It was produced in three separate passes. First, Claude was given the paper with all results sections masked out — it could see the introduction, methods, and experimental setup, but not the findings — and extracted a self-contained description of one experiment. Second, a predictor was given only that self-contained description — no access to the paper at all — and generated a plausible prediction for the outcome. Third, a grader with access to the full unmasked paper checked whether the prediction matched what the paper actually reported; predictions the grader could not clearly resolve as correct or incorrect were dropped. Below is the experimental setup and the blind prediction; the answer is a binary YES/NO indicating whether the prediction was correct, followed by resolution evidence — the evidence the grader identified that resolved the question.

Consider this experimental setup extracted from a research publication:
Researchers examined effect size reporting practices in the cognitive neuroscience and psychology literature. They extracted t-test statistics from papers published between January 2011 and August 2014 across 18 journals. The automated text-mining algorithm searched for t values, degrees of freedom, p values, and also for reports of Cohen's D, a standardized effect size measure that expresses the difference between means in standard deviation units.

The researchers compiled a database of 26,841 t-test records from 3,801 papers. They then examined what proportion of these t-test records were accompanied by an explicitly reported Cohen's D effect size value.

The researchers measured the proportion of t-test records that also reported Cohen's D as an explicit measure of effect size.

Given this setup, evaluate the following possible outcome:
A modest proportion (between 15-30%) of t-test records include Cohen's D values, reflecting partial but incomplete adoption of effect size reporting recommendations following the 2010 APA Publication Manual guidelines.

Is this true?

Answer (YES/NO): NO